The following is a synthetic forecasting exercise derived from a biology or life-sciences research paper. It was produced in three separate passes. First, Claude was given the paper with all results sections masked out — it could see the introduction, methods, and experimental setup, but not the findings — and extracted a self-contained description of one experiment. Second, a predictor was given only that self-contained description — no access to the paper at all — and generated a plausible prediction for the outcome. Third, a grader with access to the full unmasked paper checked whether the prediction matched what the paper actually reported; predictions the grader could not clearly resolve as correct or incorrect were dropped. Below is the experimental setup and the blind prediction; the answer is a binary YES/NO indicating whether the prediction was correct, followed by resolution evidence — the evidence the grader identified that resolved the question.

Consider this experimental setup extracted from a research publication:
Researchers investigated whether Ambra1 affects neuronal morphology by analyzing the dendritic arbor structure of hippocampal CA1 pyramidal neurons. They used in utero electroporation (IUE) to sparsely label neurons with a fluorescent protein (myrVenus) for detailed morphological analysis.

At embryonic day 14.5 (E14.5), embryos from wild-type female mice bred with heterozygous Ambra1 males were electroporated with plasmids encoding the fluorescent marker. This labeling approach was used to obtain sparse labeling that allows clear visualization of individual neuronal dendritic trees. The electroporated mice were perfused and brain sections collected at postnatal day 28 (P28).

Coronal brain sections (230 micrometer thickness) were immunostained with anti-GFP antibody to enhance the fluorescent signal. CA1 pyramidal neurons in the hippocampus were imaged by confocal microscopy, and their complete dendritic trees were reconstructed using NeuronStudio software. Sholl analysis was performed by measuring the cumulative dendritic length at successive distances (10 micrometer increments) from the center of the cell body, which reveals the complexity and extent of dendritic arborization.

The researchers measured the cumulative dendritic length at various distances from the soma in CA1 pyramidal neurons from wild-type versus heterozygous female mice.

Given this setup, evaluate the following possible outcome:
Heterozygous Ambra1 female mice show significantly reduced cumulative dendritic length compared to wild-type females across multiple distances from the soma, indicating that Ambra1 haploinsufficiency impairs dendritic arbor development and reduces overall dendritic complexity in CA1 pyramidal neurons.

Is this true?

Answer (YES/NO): NO